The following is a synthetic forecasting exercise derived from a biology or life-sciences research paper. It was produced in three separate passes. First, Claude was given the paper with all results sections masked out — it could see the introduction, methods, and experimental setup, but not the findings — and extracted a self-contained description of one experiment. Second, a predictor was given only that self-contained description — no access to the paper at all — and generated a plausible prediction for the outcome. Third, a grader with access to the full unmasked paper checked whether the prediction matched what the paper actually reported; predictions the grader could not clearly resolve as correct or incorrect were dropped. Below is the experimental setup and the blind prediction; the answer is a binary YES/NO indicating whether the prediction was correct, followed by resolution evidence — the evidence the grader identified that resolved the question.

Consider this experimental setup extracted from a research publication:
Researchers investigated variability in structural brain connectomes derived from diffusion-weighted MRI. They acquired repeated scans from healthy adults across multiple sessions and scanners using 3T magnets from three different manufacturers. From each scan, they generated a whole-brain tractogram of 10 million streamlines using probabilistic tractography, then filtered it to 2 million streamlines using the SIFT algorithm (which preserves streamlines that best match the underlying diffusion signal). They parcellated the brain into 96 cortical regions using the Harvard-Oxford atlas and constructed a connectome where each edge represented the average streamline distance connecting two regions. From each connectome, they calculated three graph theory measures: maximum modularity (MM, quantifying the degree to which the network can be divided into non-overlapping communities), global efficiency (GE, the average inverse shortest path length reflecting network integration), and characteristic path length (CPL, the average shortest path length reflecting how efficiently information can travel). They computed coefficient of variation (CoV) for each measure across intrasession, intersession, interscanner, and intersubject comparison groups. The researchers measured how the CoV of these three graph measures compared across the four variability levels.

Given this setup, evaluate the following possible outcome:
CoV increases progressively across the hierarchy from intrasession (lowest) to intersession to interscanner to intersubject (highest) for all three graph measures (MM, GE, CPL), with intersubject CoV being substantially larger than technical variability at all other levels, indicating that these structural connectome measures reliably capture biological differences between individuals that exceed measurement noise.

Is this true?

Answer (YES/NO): NO